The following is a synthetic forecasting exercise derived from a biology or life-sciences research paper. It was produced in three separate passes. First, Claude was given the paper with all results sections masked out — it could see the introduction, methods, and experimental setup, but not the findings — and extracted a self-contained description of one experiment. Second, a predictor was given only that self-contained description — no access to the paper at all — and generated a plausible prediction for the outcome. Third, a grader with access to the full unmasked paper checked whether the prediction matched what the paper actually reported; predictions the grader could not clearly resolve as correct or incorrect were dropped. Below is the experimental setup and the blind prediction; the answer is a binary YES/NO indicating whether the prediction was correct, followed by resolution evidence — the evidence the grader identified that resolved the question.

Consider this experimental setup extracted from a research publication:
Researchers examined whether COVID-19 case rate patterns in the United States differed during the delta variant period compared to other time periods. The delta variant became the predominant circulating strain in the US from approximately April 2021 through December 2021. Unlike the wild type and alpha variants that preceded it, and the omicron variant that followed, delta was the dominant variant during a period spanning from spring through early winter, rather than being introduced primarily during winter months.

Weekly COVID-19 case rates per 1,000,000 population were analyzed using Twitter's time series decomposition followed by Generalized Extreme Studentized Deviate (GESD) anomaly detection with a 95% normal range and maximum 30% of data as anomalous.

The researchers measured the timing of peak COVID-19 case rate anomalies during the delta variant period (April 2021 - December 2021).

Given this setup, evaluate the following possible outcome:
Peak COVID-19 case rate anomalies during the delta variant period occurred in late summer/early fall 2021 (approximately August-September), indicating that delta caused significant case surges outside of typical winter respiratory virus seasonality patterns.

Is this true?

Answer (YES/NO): NO